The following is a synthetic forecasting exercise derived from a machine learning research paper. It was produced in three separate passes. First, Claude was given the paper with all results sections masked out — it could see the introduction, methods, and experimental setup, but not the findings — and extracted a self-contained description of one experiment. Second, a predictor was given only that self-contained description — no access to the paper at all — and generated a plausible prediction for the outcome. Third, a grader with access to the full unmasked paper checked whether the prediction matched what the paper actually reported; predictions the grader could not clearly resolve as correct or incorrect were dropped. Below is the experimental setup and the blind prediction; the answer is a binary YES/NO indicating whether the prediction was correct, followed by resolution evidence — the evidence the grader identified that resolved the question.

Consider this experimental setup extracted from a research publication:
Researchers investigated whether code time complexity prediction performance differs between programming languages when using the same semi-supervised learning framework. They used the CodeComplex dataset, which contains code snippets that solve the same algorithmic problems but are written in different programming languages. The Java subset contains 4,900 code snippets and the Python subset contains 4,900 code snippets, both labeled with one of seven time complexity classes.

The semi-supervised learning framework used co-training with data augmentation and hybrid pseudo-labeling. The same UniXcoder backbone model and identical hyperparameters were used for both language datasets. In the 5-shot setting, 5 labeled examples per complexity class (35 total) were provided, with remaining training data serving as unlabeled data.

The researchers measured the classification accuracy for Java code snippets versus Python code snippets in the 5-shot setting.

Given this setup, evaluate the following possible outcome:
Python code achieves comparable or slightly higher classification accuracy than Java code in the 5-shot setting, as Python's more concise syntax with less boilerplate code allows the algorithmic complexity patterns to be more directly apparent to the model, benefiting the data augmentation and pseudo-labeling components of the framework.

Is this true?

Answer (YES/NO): YES